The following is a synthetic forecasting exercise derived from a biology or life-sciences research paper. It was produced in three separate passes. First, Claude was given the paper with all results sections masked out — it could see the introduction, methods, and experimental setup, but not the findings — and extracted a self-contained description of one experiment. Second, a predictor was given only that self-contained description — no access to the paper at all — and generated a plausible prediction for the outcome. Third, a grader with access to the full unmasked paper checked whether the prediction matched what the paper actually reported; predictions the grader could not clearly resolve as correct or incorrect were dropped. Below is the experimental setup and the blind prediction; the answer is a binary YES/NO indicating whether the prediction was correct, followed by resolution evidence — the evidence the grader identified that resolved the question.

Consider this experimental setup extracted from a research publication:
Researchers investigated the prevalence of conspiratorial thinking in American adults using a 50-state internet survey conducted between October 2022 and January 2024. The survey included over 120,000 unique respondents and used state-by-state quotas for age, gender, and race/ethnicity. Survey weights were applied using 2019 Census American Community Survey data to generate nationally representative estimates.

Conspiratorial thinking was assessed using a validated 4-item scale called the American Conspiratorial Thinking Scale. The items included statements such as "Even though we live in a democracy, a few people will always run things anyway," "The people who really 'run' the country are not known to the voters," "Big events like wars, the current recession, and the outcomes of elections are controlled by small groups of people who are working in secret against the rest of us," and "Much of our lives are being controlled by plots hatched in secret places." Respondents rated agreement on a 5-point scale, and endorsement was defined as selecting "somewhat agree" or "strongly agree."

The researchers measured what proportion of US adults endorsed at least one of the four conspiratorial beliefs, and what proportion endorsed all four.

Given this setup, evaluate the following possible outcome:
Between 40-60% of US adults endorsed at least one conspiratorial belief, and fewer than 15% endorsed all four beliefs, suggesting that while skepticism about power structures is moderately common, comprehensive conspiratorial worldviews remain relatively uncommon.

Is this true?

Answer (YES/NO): NO